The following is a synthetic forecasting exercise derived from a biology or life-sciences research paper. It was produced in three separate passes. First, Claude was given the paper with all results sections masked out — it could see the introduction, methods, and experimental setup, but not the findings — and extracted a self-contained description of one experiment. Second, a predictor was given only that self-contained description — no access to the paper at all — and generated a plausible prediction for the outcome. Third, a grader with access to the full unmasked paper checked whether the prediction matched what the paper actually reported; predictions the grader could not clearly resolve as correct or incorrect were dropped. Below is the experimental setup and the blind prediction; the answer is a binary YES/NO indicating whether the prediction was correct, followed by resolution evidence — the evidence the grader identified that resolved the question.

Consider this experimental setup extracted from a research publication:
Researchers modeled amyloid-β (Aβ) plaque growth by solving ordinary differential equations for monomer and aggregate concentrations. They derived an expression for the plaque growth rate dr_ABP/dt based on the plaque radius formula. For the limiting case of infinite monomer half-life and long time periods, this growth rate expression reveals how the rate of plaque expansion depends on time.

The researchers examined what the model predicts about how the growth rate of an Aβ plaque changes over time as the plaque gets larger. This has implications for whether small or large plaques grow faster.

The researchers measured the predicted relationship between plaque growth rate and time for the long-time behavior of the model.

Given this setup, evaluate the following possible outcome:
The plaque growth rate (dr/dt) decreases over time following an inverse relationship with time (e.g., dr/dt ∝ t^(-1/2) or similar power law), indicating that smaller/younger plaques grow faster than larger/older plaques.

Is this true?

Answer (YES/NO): YES